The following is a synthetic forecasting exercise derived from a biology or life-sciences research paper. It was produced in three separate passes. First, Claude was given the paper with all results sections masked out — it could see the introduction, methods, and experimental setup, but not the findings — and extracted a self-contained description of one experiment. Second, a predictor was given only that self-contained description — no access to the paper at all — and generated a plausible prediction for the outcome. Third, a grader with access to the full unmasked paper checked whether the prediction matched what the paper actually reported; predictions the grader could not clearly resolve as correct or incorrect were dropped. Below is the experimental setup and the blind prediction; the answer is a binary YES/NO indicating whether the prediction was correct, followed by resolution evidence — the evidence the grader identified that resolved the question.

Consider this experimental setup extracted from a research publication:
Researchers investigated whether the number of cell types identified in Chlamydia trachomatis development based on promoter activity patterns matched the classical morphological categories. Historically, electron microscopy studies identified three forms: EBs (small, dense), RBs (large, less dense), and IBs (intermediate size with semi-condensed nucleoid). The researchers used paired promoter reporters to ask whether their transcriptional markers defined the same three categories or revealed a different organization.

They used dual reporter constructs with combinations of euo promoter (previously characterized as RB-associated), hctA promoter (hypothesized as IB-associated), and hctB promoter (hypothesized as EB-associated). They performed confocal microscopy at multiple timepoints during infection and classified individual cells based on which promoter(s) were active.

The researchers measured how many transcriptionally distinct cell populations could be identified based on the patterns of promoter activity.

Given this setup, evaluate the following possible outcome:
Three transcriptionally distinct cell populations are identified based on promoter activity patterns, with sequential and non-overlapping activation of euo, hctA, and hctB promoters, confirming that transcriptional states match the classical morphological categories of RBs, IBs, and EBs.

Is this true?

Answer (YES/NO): YES